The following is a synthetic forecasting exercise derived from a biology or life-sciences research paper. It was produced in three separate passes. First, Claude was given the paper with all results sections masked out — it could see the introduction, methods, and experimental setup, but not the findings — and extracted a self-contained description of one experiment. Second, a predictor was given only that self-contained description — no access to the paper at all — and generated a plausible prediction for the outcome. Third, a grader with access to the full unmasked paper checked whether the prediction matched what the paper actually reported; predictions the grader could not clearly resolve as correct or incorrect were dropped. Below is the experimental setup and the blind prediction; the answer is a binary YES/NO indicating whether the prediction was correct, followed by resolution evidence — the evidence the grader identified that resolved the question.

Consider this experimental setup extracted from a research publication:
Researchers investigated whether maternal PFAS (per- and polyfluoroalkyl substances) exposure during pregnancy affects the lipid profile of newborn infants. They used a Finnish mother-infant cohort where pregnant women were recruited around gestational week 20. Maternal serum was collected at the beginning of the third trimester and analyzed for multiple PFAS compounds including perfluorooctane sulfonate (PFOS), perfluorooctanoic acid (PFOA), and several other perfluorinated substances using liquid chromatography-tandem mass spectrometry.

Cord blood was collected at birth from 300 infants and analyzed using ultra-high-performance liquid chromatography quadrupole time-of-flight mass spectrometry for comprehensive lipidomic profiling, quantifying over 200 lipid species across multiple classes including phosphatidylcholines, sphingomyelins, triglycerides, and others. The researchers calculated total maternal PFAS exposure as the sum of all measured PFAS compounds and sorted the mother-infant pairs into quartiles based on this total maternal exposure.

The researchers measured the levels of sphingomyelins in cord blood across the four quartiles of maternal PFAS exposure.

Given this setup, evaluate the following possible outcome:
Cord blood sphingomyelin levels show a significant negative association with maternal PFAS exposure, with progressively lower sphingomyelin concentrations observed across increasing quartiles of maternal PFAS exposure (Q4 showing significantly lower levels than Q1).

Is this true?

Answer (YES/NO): YES